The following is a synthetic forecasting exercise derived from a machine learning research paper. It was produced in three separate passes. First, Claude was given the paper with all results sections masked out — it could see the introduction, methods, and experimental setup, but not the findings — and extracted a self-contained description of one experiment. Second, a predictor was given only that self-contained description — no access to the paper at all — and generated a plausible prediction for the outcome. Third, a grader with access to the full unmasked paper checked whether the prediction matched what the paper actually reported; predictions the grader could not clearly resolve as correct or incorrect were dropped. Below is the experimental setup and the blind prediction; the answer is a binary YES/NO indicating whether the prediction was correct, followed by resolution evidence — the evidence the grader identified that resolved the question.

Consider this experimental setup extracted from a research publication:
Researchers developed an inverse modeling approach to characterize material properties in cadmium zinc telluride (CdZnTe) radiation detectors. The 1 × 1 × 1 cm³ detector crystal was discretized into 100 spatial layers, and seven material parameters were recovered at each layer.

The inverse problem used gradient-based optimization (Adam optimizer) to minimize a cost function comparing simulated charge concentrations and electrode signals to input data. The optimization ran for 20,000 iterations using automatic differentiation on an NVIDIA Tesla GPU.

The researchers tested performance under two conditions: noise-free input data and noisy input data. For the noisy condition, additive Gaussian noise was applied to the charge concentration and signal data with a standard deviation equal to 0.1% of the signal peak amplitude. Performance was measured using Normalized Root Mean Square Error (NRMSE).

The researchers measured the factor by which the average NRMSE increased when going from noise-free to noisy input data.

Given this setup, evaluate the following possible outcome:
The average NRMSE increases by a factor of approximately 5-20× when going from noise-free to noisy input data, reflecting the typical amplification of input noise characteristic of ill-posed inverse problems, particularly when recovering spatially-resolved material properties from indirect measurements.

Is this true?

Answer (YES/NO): YES